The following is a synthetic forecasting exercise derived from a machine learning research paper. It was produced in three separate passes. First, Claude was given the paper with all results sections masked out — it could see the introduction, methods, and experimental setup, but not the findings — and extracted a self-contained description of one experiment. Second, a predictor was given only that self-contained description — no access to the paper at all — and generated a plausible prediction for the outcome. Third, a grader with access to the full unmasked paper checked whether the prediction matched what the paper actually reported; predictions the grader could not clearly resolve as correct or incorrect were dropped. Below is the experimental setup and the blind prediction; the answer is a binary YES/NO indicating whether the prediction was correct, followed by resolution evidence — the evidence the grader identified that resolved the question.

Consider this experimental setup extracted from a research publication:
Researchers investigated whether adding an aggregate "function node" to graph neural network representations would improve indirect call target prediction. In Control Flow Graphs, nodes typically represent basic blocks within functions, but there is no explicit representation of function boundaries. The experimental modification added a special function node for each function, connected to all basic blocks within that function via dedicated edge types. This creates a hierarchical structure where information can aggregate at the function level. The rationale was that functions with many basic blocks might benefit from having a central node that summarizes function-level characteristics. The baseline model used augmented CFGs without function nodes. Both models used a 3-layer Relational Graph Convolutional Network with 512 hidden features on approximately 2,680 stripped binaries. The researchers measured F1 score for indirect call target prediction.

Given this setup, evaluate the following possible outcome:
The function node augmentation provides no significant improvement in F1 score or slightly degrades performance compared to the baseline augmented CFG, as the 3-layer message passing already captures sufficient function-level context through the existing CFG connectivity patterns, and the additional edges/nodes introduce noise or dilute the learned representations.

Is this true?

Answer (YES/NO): YES